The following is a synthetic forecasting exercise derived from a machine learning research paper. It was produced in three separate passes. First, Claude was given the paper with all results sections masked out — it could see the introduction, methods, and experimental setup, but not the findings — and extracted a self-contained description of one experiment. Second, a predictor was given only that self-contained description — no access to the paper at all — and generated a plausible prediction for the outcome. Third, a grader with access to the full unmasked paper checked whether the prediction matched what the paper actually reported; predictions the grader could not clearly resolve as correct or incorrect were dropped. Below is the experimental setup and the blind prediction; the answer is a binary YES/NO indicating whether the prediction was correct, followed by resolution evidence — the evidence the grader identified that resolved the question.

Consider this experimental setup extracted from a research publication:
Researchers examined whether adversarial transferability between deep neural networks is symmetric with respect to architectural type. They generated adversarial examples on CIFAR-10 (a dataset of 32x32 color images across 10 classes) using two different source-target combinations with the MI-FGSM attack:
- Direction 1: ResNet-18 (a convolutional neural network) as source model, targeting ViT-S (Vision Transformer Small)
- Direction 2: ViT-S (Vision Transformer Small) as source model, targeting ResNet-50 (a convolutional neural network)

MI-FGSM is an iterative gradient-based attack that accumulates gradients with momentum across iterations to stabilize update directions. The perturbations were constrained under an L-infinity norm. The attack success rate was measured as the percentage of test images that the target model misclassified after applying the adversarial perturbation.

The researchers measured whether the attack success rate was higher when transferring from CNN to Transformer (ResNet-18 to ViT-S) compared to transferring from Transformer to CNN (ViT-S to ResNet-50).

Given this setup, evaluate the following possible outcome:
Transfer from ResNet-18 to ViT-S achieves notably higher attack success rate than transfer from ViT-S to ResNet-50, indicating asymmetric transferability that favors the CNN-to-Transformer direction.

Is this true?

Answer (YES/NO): YES